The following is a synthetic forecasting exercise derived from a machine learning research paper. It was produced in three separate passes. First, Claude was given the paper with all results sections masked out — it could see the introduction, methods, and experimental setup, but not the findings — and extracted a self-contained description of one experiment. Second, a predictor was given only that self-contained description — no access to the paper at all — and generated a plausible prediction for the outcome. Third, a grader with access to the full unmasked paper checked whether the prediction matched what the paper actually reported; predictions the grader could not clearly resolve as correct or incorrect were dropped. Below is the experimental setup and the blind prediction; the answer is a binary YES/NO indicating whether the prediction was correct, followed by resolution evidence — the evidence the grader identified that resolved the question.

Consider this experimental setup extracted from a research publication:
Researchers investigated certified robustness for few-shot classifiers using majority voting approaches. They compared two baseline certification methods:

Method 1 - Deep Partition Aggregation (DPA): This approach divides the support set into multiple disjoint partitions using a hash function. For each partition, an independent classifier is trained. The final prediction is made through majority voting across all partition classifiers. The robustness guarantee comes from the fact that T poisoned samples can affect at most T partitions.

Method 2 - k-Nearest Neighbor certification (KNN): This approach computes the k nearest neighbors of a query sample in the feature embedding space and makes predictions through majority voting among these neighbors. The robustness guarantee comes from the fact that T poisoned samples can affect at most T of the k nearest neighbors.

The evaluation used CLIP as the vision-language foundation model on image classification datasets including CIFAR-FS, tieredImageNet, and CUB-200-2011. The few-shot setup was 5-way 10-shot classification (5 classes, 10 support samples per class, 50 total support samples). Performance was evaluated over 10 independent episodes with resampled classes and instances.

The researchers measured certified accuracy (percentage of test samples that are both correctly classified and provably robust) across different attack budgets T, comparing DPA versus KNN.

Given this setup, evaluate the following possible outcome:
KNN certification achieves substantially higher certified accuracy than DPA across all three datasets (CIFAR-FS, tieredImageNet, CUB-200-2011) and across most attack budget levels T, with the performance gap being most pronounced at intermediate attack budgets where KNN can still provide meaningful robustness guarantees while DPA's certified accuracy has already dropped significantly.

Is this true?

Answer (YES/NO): NO